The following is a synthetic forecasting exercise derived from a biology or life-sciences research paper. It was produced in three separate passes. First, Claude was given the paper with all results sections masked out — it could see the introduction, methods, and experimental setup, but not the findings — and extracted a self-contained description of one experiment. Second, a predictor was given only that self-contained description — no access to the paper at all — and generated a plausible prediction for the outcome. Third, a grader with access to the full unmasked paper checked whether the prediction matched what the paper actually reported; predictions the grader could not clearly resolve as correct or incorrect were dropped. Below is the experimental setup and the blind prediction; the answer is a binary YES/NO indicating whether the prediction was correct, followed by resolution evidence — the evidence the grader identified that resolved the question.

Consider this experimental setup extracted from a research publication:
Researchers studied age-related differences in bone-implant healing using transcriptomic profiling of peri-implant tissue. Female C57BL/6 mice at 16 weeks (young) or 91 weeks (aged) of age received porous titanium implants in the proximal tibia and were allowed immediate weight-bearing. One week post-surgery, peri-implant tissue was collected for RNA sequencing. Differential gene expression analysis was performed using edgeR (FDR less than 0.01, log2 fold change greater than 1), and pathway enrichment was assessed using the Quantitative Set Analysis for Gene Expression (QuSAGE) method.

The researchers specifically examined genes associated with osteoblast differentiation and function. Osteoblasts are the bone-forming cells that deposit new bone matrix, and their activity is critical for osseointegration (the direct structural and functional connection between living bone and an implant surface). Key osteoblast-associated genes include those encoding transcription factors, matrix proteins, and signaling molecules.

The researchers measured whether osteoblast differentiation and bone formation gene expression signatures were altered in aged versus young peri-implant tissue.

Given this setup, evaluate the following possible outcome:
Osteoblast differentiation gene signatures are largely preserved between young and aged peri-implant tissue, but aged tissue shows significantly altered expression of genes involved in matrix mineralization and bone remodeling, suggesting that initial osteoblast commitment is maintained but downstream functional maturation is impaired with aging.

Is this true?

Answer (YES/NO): NO